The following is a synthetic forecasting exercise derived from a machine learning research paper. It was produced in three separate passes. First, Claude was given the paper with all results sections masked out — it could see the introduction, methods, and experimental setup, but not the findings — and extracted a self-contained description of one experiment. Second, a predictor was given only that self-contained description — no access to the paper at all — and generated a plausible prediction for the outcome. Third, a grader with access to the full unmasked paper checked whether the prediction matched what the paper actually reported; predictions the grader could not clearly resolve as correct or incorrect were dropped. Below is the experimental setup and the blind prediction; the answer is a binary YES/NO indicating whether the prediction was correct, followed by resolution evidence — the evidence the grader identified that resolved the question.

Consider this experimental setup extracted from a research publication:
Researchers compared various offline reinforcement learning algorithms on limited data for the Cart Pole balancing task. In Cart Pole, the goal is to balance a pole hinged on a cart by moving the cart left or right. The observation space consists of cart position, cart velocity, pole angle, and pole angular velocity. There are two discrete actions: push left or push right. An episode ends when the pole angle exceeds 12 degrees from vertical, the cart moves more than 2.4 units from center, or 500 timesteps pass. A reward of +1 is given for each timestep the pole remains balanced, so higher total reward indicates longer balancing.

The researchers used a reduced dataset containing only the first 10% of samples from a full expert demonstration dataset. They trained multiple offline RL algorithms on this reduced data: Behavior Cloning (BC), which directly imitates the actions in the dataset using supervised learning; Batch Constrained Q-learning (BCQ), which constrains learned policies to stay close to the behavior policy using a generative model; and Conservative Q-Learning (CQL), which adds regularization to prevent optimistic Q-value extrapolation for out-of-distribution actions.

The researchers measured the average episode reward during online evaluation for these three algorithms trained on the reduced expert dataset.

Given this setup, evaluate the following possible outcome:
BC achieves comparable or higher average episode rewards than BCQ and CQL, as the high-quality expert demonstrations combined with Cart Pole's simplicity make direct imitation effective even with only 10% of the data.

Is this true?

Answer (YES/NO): YES